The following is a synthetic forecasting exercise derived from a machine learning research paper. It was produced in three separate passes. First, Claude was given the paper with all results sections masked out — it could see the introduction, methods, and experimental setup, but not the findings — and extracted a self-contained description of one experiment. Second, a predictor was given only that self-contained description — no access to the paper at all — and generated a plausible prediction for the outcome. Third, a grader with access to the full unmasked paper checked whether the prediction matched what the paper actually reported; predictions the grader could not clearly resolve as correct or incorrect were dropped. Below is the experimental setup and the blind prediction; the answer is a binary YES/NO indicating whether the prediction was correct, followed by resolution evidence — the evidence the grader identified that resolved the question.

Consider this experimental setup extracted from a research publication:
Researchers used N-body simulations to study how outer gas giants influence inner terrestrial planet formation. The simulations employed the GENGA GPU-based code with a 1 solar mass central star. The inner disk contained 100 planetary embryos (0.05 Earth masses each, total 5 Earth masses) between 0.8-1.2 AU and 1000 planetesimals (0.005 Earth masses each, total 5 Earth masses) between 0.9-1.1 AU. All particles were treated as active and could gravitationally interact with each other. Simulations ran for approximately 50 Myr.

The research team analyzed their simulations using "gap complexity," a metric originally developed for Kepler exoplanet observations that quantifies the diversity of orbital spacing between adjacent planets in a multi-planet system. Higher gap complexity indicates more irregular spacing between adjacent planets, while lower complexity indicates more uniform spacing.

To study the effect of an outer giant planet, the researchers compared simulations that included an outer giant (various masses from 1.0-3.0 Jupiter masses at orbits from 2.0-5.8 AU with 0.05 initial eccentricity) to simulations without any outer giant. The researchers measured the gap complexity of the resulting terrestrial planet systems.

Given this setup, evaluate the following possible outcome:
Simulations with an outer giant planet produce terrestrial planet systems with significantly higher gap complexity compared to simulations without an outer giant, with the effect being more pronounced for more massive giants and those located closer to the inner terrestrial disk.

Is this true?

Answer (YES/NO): NO